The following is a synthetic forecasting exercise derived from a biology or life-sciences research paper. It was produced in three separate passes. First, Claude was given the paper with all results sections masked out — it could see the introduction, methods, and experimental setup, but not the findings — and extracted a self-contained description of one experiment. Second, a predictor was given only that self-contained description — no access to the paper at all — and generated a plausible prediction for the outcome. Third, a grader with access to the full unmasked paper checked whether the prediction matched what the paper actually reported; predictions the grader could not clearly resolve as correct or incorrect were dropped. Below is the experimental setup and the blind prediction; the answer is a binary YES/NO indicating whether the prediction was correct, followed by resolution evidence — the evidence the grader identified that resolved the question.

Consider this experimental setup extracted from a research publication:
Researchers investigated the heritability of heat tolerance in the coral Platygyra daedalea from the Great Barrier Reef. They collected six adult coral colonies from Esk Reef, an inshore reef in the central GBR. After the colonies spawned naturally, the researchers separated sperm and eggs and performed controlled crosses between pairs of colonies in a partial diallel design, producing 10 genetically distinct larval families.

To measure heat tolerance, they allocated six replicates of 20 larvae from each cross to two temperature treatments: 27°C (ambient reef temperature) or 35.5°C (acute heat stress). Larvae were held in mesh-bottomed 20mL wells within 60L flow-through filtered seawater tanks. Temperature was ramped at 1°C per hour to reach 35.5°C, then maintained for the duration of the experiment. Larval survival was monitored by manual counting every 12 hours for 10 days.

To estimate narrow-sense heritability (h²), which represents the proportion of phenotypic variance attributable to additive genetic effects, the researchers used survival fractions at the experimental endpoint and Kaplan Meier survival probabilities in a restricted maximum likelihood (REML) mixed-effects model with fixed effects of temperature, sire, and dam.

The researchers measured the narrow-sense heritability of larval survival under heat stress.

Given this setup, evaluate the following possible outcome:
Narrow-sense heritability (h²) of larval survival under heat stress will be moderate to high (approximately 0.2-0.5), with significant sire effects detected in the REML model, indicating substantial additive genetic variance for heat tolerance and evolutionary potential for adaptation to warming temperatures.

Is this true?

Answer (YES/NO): NO